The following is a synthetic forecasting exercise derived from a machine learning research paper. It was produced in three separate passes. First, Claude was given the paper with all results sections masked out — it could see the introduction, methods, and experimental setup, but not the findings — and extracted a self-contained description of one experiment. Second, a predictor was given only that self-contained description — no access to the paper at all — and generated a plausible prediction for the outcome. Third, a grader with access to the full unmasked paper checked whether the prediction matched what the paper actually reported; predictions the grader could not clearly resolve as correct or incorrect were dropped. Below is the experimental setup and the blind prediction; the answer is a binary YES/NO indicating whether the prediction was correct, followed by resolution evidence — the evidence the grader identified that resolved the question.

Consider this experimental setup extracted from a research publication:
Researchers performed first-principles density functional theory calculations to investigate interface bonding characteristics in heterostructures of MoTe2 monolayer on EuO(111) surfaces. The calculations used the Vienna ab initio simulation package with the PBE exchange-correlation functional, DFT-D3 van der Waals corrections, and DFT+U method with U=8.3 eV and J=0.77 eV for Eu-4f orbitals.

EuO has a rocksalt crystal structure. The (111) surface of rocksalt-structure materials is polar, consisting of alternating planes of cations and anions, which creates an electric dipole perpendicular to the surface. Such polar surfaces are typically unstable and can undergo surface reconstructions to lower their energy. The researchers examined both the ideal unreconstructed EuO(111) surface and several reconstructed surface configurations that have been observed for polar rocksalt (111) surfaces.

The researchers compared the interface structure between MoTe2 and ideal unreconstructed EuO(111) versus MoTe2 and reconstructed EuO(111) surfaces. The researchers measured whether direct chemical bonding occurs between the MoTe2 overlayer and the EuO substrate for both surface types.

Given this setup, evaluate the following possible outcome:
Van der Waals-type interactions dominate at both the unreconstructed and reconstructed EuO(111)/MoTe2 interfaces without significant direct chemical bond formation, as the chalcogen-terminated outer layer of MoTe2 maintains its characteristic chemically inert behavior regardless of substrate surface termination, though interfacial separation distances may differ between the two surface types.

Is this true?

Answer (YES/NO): NO